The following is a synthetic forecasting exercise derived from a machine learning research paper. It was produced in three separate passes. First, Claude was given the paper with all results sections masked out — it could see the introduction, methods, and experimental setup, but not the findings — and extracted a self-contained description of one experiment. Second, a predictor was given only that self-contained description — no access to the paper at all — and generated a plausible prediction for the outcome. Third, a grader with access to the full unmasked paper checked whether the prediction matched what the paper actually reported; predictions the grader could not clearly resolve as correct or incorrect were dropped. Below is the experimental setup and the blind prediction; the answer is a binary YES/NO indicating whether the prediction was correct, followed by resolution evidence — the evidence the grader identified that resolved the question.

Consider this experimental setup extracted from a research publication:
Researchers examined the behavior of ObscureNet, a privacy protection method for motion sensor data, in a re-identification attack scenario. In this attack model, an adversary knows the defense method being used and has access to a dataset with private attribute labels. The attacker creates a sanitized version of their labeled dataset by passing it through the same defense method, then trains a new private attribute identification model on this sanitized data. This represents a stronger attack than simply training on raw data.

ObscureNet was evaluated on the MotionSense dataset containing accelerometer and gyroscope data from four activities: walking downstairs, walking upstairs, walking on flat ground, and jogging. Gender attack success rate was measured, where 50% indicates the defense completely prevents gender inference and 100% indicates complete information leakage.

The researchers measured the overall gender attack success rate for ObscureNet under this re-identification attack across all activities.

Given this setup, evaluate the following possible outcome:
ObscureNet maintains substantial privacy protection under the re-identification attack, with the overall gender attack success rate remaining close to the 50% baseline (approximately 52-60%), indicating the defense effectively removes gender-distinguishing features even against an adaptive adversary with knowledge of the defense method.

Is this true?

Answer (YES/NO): NO